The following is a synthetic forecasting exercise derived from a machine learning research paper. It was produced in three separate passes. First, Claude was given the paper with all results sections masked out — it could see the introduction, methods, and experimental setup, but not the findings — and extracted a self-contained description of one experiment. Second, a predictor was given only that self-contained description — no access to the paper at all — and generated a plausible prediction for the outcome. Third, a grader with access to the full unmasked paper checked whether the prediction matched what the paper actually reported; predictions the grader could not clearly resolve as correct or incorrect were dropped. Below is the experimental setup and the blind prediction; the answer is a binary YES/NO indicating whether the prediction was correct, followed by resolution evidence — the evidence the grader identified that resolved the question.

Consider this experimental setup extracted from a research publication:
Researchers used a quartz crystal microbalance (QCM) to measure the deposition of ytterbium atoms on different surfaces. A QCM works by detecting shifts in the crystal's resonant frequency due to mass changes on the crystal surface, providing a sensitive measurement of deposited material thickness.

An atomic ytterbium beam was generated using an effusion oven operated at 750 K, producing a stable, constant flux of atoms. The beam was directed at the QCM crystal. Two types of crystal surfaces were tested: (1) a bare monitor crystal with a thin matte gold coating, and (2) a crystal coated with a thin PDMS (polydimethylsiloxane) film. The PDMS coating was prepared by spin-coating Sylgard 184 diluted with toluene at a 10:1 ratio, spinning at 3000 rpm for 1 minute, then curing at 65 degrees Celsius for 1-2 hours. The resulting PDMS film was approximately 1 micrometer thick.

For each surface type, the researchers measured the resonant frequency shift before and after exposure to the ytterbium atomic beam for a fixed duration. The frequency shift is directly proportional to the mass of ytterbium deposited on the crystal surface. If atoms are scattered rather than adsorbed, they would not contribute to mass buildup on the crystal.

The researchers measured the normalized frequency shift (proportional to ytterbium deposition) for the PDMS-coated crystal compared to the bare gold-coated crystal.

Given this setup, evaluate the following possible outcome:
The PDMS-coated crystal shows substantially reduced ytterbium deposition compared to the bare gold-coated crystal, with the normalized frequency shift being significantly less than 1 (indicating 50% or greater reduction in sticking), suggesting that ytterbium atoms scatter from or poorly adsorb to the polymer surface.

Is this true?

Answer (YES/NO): YES